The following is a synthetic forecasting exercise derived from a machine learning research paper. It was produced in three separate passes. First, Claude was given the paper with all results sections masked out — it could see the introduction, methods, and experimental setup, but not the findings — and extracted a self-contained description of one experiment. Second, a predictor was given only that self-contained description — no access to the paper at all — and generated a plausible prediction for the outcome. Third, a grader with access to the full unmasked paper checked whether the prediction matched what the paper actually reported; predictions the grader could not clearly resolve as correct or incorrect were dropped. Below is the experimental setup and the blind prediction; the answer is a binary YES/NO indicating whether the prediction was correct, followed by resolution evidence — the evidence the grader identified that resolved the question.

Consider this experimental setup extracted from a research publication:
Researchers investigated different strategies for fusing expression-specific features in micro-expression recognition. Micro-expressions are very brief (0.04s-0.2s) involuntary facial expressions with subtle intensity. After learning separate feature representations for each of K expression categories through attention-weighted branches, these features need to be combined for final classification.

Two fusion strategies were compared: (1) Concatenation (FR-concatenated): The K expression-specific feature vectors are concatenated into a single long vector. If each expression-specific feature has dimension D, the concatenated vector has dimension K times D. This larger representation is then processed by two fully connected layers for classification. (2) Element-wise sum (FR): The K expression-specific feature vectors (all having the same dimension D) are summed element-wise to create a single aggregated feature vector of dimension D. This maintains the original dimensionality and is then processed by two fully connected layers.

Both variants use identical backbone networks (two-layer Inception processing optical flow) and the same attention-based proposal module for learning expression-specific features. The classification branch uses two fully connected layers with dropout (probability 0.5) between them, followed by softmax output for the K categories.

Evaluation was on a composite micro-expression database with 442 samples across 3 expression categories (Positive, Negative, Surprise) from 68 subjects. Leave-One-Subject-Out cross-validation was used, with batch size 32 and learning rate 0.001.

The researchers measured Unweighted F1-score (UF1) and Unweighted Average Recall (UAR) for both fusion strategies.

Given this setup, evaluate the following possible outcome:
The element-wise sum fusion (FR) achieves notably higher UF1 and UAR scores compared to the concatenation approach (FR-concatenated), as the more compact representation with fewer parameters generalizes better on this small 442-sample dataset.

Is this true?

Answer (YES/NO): YES